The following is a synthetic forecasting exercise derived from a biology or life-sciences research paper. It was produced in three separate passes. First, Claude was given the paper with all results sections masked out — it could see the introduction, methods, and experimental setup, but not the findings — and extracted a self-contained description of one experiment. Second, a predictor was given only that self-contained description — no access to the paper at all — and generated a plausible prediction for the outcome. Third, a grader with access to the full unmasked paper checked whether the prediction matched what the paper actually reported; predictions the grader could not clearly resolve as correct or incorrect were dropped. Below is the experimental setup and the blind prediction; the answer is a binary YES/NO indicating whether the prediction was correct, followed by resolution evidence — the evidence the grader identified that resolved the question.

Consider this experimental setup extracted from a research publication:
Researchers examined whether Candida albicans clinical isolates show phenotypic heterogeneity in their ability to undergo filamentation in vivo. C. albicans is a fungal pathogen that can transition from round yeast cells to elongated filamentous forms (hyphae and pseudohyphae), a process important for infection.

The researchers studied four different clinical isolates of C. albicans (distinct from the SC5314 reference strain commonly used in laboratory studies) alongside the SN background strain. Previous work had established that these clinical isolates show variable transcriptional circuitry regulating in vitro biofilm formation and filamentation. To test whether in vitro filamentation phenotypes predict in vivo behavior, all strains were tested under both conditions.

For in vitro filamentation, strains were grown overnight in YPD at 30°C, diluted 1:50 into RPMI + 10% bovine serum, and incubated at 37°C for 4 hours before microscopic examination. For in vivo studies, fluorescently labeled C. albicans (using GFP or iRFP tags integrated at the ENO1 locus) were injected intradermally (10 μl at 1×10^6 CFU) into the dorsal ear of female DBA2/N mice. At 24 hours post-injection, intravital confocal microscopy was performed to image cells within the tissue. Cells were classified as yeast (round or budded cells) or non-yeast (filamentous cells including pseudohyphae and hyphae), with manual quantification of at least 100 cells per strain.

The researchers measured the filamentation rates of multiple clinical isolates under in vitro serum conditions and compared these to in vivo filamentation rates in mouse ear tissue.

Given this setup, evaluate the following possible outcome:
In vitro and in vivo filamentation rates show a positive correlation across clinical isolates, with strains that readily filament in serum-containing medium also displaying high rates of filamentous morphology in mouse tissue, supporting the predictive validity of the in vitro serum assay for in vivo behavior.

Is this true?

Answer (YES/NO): YES